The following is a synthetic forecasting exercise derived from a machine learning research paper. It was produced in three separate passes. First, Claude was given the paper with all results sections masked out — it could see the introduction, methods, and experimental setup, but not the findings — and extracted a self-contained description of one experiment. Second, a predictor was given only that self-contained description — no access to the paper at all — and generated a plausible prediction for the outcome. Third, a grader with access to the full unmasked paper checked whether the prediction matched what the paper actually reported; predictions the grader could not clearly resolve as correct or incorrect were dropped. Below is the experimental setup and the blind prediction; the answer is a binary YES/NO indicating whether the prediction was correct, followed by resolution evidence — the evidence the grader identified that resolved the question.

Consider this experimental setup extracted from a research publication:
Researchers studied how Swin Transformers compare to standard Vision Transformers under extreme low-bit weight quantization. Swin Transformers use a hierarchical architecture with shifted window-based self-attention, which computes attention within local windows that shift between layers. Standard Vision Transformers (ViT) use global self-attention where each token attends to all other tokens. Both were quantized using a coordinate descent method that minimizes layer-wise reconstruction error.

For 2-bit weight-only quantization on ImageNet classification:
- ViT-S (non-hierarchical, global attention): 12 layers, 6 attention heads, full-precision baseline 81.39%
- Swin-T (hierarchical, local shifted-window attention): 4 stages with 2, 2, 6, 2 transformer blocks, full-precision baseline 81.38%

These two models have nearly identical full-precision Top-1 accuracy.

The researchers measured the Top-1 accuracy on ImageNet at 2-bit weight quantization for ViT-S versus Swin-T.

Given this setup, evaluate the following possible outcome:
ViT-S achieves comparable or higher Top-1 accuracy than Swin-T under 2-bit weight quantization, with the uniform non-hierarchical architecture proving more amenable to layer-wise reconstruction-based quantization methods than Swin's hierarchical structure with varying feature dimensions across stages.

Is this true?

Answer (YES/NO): NO